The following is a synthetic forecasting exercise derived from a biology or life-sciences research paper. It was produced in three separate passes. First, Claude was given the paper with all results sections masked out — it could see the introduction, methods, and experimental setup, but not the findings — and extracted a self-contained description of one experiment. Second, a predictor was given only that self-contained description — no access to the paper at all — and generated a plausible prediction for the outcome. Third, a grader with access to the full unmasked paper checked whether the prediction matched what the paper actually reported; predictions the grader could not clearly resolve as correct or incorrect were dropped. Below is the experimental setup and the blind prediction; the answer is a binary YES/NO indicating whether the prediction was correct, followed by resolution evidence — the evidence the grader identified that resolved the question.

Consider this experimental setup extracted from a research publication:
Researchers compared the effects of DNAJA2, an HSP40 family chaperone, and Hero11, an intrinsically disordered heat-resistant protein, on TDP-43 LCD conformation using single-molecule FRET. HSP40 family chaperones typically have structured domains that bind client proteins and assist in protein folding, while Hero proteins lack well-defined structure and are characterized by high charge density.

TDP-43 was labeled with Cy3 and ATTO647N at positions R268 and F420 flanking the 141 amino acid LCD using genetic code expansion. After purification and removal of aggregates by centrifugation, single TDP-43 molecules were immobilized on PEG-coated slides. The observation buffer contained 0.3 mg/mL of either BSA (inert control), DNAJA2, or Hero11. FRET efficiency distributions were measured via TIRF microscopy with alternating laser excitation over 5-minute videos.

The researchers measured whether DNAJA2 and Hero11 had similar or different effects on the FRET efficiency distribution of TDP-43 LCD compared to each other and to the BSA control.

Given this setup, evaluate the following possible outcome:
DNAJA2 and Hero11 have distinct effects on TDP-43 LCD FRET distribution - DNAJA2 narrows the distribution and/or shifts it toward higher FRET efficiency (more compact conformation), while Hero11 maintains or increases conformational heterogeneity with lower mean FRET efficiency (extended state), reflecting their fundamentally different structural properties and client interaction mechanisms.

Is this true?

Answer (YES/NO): NO